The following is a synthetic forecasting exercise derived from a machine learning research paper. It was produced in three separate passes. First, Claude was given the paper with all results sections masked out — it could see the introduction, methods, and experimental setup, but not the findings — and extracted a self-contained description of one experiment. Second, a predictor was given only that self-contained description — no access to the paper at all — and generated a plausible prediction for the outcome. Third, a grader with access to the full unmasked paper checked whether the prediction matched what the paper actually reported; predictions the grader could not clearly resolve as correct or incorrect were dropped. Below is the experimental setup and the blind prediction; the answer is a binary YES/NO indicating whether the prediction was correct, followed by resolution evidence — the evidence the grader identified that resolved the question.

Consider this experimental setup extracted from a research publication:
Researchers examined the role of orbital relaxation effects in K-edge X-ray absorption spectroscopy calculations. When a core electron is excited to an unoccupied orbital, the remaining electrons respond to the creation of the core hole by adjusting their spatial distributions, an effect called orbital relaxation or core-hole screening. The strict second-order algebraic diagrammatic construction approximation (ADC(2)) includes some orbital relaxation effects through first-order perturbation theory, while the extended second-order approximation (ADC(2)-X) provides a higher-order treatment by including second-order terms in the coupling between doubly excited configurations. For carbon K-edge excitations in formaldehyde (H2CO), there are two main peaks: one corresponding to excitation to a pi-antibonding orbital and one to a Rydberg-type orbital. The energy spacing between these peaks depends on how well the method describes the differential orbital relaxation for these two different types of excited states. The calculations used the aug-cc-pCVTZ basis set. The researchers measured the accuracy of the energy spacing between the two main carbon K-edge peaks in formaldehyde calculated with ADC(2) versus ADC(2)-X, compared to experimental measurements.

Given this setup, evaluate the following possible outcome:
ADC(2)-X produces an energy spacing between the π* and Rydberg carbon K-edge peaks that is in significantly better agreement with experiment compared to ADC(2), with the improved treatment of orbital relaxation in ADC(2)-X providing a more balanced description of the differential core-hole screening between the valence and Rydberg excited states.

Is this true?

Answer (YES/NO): YES